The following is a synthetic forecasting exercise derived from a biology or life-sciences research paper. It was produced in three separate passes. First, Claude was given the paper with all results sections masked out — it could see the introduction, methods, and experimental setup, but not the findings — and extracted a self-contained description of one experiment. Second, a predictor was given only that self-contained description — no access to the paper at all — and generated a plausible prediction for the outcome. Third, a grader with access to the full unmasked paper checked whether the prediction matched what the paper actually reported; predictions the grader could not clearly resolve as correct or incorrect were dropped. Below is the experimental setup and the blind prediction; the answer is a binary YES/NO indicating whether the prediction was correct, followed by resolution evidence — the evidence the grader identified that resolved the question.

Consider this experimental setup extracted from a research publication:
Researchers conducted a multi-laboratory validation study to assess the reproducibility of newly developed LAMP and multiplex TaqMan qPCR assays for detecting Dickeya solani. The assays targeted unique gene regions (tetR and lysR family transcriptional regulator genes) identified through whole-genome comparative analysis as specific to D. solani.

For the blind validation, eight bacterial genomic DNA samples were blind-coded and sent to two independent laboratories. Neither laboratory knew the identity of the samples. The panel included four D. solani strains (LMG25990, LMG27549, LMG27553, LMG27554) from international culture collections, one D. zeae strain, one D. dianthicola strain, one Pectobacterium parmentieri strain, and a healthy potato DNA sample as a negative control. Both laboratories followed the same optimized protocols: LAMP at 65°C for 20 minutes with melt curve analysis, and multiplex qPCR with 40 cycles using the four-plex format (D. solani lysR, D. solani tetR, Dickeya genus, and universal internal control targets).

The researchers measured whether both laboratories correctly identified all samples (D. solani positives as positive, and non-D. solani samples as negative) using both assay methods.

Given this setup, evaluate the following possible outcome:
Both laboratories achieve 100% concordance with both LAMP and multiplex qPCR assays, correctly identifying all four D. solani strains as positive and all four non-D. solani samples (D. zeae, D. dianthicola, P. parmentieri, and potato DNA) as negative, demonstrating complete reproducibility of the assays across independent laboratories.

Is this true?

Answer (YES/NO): YES